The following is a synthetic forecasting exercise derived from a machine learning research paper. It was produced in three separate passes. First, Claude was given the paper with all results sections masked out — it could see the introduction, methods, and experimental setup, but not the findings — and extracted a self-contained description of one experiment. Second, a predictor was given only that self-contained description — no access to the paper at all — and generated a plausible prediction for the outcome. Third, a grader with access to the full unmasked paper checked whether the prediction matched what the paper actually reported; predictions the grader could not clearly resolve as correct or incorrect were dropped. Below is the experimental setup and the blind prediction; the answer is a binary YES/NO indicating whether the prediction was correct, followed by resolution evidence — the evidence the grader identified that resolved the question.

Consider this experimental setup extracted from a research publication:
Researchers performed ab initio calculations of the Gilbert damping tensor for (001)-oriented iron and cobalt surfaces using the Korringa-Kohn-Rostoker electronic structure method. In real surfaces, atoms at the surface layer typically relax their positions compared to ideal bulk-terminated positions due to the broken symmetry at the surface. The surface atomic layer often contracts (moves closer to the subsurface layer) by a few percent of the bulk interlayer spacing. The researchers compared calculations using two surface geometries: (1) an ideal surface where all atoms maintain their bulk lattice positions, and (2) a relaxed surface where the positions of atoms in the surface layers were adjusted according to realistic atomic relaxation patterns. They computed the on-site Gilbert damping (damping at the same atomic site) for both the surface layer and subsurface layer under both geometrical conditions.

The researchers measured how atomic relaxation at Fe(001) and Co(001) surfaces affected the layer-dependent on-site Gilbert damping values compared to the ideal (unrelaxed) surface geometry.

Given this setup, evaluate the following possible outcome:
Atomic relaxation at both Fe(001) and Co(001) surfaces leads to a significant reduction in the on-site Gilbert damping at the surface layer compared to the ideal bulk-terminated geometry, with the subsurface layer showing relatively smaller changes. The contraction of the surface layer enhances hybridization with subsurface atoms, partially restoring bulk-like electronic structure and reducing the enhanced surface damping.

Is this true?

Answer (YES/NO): NO